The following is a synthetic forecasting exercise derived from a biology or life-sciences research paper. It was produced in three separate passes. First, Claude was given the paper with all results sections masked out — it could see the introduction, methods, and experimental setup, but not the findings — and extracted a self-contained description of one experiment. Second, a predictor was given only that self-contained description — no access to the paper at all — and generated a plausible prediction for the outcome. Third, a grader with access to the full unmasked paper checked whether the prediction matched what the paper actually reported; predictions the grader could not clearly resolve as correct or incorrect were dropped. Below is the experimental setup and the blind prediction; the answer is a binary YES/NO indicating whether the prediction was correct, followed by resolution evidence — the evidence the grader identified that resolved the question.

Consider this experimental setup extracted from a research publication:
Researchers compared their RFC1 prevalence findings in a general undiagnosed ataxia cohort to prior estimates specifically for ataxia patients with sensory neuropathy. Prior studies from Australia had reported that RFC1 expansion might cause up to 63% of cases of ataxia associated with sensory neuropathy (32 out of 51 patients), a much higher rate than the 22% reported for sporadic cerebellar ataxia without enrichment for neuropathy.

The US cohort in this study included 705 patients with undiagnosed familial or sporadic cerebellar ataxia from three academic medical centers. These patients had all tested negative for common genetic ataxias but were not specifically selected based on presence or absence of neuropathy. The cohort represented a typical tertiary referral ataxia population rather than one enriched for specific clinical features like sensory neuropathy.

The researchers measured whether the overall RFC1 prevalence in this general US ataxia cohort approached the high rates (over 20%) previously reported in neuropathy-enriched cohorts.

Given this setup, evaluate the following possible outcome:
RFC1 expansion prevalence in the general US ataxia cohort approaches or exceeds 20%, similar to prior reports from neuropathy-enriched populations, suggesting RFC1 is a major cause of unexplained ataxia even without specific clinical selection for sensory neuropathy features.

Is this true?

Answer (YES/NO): NO